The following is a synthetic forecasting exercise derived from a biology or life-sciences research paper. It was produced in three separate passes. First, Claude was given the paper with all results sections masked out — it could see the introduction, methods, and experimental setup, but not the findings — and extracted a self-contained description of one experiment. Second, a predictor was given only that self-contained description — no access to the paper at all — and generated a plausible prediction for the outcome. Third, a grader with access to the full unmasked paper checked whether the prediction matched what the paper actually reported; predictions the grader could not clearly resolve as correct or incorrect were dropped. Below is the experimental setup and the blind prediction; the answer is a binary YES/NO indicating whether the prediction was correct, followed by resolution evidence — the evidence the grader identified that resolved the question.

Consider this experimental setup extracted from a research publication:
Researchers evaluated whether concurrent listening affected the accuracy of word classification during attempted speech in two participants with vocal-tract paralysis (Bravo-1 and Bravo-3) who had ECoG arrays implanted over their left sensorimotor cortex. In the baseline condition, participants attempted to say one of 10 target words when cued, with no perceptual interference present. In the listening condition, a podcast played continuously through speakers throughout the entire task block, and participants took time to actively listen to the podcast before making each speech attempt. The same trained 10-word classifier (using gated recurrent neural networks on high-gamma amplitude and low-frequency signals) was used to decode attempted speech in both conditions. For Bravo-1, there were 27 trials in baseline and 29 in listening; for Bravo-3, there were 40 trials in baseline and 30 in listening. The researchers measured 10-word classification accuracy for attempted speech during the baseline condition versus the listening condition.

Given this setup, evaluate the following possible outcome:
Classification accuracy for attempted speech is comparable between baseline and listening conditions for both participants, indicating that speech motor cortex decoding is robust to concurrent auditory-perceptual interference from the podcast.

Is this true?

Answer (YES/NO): YES